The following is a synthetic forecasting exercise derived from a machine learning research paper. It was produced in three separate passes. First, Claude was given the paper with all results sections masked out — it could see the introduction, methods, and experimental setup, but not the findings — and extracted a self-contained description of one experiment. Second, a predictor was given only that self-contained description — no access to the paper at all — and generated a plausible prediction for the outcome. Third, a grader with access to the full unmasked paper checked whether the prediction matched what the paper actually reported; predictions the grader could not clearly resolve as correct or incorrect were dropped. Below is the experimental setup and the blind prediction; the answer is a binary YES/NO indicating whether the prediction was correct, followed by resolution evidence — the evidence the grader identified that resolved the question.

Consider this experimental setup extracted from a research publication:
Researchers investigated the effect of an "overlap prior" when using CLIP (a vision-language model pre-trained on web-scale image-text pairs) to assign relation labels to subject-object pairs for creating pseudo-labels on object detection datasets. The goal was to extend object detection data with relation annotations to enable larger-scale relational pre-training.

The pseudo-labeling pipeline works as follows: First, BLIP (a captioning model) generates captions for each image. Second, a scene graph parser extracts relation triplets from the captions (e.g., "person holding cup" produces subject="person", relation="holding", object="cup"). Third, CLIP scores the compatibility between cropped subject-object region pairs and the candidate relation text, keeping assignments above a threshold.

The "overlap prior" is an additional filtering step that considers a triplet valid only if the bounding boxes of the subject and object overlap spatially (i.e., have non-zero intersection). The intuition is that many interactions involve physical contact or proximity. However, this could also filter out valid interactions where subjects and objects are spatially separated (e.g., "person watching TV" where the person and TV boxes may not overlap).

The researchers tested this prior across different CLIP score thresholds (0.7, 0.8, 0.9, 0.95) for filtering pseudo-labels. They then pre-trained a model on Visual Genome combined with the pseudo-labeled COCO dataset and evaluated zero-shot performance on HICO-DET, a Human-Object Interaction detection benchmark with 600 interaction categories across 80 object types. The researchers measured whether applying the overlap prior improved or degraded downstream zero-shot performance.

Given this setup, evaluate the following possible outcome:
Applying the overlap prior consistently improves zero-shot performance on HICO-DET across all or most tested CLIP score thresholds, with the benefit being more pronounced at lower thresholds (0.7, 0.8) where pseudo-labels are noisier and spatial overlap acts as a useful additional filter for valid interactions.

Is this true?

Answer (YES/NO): NO